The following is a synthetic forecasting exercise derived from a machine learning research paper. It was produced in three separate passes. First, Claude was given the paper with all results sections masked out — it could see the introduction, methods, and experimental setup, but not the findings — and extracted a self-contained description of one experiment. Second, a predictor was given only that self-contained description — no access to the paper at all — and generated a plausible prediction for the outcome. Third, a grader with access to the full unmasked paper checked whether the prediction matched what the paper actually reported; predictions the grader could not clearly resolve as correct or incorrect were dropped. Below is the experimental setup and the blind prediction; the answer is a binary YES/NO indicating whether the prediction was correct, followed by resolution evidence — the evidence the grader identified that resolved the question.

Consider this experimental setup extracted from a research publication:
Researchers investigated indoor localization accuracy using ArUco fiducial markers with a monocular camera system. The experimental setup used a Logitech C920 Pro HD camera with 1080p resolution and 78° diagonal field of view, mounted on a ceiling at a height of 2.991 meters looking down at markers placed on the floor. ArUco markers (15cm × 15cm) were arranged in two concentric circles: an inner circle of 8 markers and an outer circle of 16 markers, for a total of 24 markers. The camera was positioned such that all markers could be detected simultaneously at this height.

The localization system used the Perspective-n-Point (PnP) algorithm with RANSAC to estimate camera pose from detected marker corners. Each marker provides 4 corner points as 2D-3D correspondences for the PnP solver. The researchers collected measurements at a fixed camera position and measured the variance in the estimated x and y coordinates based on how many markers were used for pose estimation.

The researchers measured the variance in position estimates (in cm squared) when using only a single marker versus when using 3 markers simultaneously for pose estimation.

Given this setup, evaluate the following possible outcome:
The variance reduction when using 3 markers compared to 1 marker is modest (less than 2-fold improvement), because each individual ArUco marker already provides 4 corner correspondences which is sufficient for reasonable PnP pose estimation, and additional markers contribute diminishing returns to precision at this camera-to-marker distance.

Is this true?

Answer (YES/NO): NO